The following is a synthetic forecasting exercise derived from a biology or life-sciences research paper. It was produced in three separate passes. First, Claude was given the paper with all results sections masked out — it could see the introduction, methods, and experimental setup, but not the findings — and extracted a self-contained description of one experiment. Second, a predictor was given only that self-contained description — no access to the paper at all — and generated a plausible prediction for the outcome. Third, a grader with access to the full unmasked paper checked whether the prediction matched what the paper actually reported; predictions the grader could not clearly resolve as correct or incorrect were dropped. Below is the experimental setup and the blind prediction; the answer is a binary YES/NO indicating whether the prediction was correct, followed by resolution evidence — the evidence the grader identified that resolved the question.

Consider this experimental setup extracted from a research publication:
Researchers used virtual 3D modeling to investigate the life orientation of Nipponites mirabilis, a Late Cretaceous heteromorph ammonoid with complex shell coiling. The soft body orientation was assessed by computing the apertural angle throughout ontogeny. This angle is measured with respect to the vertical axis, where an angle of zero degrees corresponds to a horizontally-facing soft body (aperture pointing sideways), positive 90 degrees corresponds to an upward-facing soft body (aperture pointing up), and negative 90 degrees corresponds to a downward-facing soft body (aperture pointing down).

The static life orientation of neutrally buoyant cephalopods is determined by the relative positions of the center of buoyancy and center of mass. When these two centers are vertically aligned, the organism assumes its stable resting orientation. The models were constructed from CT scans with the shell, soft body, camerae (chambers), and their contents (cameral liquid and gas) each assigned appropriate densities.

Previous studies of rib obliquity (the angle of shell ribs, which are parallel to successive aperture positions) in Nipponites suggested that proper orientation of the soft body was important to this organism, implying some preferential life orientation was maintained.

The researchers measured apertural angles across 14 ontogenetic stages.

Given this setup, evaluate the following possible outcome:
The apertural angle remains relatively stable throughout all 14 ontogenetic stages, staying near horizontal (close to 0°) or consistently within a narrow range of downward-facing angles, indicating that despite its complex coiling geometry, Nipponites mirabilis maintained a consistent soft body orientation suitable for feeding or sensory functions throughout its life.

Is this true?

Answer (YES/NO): NO